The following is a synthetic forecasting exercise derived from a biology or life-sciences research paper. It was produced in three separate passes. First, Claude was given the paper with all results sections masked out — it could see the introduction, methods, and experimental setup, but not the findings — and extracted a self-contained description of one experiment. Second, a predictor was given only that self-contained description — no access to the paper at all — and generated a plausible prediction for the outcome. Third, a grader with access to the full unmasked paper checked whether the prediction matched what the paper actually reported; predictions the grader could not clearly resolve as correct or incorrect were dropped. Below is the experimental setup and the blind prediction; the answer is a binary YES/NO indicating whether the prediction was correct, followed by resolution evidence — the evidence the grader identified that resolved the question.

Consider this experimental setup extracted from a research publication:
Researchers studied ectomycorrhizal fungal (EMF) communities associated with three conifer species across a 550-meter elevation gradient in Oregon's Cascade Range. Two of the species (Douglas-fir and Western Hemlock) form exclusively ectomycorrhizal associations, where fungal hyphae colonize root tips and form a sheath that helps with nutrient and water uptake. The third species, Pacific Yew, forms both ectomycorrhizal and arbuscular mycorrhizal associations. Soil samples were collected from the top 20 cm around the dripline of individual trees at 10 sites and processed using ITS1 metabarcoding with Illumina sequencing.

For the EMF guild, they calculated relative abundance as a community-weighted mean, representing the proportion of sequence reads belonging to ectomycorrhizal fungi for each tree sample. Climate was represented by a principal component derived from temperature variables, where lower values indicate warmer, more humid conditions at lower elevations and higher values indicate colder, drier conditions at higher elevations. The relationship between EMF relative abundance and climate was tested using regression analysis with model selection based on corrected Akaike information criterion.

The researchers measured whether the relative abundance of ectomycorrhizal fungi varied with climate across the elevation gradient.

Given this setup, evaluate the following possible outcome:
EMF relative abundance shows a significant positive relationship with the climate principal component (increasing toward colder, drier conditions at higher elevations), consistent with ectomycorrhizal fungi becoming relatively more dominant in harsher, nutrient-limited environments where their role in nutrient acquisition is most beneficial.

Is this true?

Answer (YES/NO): NO